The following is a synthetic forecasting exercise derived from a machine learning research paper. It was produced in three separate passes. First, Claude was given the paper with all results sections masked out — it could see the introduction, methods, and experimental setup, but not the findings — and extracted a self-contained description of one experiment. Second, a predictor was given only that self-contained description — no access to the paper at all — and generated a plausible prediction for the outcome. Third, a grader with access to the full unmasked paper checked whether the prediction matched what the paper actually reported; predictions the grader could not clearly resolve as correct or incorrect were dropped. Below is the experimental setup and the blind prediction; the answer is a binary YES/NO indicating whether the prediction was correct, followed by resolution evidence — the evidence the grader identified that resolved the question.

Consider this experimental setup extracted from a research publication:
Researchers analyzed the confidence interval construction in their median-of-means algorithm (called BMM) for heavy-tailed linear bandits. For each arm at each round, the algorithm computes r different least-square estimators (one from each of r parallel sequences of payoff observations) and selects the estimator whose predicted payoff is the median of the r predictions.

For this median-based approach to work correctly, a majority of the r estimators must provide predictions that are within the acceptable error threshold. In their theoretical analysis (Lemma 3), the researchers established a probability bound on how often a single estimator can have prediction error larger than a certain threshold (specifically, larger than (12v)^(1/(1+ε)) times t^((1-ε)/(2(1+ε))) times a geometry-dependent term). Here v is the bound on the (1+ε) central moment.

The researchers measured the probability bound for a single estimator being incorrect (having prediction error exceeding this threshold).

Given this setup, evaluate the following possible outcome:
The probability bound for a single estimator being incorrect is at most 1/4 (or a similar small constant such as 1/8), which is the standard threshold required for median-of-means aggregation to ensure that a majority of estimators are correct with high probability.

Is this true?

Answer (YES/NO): YES